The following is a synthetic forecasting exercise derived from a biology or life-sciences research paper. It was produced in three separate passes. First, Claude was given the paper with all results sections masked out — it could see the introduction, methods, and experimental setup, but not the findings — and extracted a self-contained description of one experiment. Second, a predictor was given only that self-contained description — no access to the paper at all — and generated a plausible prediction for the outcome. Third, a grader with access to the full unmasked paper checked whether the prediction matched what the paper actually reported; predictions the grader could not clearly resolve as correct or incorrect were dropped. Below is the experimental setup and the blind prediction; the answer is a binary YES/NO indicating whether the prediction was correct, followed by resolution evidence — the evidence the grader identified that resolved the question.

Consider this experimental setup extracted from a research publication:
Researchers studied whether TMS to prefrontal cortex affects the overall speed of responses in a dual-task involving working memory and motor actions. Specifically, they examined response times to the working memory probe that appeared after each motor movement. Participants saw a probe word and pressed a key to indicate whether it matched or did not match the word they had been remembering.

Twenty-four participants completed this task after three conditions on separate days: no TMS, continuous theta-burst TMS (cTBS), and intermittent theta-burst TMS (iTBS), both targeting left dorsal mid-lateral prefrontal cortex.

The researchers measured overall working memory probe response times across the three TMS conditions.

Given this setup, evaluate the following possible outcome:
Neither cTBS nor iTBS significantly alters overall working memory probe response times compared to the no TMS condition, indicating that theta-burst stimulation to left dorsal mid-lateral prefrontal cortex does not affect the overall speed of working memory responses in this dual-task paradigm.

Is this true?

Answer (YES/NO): YES